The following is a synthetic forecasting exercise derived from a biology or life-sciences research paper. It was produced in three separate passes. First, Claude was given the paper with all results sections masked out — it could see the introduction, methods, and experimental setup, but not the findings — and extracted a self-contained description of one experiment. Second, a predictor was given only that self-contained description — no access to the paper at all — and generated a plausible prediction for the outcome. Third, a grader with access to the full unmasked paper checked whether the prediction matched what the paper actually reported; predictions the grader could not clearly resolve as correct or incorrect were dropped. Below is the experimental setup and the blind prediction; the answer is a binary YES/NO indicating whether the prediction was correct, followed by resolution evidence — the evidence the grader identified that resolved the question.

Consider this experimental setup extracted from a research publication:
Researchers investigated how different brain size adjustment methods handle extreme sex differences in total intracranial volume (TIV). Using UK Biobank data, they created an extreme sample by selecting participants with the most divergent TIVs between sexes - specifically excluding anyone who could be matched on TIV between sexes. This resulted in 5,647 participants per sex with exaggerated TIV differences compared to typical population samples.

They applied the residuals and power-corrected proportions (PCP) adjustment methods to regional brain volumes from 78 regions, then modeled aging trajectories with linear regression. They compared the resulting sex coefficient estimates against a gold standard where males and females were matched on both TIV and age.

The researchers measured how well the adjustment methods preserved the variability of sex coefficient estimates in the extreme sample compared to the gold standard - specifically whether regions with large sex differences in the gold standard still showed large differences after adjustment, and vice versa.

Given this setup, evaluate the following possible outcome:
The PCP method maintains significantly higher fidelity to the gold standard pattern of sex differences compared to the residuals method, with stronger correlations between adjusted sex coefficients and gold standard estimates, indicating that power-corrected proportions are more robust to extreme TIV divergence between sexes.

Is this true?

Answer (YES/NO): NO